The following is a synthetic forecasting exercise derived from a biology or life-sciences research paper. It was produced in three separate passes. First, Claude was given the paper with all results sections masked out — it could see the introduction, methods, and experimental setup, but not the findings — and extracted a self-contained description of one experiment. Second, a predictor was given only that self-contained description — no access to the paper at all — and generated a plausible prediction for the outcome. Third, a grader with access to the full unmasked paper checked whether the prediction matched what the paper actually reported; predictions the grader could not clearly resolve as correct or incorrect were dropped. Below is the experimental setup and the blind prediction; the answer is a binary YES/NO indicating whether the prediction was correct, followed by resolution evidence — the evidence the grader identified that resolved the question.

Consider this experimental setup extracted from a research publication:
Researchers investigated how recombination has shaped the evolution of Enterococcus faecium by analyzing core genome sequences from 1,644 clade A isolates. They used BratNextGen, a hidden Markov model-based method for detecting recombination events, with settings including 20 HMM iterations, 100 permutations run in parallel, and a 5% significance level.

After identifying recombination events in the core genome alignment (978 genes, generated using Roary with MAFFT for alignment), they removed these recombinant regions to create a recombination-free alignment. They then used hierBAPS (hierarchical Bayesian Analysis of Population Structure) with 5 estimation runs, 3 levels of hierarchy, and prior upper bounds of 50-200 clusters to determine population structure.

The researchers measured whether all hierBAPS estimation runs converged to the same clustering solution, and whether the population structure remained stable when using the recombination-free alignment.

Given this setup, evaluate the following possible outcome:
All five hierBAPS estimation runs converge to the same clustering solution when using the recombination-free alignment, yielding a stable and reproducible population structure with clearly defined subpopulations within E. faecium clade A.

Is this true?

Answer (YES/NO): YES